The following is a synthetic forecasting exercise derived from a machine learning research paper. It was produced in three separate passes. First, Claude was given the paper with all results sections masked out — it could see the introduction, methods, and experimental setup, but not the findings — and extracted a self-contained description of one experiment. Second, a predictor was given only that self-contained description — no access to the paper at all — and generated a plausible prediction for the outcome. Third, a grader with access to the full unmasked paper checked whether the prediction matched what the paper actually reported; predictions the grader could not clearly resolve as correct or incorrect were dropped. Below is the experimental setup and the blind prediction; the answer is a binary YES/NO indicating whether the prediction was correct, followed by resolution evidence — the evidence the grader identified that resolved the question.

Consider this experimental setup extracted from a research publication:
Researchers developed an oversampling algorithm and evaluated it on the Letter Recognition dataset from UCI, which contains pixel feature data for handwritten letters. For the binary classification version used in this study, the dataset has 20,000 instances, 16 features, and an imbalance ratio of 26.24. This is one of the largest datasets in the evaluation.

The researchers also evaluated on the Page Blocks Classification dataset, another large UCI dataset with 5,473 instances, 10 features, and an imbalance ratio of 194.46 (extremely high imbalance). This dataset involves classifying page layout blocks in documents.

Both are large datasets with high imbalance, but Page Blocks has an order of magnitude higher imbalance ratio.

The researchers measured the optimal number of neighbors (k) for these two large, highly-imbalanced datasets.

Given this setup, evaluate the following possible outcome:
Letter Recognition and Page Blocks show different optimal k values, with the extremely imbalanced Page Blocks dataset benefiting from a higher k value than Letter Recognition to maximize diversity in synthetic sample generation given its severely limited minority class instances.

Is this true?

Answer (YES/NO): YES